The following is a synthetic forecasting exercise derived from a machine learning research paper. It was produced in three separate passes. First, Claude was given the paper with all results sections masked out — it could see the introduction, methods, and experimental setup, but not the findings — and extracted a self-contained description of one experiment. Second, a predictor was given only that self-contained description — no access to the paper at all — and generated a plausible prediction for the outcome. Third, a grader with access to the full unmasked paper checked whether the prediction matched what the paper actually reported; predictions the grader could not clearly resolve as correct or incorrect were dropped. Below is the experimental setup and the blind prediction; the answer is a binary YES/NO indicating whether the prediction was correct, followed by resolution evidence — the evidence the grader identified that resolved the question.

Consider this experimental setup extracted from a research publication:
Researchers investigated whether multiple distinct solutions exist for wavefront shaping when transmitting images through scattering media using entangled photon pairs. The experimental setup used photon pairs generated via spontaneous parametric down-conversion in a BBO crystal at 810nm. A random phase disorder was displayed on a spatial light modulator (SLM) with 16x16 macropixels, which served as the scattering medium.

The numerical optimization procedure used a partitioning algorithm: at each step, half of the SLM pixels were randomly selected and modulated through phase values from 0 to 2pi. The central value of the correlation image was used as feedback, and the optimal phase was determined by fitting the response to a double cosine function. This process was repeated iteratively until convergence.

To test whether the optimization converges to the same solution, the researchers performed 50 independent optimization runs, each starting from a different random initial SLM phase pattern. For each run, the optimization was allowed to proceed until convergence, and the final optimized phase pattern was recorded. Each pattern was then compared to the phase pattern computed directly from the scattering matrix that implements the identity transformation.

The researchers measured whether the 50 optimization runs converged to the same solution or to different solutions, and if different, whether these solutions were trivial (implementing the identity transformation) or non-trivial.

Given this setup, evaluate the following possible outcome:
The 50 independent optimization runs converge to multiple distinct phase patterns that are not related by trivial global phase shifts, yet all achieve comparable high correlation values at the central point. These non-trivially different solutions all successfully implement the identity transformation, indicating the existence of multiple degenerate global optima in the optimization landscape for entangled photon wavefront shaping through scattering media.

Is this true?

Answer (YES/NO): NO